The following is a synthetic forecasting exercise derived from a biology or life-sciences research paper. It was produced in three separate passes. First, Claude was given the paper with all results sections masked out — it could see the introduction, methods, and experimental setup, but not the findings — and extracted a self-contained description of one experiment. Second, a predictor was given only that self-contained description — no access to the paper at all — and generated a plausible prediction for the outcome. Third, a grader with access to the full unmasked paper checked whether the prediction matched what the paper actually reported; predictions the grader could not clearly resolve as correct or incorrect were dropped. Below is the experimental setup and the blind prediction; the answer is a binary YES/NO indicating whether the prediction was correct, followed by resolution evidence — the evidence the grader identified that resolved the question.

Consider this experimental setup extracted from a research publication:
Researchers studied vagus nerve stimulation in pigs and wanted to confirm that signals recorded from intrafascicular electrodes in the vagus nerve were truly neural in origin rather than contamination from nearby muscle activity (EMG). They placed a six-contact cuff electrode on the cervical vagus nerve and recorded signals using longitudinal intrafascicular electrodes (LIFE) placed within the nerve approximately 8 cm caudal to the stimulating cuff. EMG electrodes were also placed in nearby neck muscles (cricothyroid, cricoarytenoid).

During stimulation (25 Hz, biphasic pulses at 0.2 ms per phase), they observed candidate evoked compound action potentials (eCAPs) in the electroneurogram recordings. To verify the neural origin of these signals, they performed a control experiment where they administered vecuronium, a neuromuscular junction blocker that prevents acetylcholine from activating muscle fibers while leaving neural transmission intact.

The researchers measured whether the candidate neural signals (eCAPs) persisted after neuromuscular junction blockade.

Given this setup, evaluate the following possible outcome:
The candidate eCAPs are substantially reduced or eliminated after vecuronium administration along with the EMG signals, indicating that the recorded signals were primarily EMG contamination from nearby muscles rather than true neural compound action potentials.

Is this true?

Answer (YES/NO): NO